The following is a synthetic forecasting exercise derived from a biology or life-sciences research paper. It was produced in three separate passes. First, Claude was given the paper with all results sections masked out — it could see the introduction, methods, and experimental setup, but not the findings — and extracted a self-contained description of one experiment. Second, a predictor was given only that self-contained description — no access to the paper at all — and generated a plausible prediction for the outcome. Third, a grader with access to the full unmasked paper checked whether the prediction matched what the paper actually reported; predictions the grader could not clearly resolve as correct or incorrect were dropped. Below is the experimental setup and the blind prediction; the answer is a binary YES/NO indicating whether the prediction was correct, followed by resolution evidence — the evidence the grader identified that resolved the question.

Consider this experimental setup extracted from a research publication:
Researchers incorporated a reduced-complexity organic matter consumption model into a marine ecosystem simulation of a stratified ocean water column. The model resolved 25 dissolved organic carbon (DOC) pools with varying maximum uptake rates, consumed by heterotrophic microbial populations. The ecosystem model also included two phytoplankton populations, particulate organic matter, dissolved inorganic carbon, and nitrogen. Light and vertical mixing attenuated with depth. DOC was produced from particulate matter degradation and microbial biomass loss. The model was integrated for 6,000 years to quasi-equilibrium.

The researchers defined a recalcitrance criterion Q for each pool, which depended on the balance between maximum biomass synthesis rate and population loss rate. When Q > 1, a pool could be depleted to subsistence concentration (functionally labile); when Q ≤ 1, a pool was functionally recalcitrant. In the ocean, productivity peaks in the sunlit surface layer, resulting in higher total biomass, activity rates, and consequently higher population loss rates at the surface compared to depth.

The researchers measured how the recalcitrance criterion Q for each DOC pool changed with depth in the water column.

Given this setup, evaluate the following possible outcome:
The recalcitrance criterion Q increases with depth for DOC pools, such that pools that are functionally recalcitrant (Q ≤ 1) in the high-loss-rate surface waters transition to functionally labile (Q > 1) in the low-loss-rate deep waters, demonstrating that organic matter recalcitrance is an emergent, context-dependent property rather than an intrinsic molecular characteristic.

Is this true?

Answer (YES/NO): YES